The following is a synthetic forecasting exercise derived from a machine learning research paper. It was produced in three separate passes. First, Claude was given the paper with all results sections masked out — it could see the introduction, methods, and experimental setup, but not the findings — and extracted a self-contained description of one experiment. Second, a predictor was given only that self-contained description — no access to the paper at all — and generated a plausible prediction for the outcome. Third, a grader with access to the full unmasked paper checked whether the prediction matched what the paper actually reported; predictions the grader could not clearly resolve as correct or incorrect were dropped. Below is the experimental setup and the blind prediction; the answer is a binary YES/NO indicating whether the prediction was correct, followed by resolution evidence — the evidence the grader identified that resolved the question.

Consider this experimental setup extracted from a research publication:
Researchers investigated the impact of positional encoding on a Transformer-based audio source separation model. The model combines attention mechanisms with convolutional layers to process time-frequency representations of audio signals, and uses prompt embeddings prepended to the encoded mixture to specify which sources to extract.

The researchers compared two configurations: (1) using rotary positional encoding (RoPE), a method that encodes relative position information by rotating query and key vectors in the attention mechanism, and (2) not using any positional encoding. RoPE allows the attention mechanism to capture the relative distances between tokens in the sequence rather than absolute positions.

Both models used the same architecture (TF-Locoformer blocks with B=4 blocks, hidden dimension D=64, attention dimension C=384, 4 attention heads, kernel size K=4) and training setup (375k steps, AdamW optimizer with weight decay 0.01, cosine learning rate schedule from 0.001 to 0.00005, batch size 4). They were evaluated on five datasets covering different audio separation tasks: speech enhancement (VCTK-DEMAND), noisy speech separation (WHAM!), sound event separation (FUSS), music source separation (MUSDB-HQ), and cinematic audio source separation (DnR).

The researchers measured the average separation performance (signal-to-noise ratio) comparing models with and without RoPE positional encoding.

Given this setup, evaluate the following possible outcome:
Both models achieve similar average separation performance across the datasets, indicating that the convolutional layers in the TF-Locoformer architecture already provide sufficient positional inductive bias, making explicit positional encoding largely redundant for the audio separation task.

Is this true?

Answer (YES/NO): NO